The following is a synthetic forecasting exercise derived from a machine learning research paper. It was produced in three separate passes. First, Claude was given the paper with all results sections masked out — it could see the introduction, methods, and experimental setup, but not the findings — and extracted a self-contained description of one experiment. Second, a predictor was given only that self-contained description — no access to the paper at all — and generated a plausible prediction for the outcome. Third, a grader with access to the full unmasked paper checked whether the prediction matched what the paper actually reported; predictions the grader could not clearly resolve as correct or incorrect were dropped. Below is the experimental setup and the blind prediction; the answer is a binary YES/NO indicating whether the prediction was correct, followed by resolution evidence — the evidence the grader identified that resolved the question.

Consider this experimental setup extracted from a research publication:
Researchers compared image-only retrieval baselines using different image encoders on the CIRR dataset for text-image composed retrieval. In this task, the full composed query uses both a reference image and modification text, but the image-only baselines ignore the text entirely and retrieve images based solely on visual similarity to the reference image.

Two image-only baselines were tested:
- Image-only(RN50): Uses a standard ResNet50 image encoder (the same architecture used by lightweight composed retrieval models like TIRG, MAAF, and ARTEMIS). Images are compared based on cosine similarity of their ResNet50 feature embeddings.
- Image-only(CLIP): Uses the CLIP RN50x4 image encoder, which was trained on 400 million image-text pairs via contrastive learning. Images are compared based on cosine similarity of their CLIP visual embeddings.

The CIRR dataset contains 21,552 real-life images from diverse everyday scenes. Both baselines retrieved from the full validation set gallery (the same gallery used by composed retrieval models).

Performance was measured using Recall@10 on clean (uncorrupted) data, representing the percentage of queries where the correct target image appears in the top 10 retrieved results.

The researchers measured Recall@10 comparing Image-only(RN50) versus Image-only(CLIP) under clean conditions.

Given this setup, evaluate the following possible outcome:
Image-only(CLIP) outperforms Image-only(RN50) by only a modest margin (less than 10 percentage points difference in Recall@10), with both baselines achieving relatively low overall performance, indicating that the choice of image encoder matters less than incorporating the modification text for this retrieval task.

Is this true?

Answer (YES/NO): NO